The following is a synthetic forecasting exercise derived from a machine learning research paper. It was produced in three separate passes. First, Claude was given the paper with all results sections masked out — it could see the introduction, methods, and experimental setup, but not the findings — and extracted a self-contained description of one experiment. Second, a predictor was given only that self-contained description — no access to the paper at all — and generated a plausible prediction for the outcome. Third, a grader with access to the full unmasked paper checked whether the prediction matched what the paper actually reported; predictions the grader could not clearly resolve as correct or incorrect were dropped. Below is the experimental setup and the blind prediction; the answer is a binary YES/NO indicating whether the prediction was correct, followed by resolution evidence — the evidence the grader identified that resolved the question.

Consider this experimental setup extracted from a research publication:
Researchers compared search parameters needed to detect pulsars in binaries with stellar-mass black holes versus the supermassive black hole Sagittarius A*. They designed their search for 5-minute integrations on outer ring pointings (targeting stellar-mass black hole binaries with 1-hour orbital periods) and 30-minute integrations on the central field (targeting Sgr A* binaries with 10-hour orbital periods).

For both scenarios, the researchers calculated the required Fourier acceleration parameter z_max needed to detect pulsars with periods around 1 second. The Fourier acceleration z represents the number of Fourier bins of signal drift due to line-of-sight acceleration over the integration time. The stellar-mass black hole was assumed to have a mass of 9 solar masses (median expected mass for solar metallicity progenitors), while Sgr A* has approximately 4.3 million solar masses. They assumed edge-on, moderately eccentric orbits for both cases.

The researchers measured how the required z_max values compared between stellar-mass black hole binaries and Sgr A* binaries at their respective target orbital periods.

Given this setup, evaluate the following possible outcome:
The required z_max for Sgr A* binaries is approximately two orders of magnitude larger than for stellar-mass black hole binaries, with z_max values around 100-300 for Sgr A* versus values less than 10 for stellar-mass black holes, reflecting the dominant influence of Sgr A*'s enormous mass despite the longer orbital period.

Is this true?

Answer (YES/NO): NO